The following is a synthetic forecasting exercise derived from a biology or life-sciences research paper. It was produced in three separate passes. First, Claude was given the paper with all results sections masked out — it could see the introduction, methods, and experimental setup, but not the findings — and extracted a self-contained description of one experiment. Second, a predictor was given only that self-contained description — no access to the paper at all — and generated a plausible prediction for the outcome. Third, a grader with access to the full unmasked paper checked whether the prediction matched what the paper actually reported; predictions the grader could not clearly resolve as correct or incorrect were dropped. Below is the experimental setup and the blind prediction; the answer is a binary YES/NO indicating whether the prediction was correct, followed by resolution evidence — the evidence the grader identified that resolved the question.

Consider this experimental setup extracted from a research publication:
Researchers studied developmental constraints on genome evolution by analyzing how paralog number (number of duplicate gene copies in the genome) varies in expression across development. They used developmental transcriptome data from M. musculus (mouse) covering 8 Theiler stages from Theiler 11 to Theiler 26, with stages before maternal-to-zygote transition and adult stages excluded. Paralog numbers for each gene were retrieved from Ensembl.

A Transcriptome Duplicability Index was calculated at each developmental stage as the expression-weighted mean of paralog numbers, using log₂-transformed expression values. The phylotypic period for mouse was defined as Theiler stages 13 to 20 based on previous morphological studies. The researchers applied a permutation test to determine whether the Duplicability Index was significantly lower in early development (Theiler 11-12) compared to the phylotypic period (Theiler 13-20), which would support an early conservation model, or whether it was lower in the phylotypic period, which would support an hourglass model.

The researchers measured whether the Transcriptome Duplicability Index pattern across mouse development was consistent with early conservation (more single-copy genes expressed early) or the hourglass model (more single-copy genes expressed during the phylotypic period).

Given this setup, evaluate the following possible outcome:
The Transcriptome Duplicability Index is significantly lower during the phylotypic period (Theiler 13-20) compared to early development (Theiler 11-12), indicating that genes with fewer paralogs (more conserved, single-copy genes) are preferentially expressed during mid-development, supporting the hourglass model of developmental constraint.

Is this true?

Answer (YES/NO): NO